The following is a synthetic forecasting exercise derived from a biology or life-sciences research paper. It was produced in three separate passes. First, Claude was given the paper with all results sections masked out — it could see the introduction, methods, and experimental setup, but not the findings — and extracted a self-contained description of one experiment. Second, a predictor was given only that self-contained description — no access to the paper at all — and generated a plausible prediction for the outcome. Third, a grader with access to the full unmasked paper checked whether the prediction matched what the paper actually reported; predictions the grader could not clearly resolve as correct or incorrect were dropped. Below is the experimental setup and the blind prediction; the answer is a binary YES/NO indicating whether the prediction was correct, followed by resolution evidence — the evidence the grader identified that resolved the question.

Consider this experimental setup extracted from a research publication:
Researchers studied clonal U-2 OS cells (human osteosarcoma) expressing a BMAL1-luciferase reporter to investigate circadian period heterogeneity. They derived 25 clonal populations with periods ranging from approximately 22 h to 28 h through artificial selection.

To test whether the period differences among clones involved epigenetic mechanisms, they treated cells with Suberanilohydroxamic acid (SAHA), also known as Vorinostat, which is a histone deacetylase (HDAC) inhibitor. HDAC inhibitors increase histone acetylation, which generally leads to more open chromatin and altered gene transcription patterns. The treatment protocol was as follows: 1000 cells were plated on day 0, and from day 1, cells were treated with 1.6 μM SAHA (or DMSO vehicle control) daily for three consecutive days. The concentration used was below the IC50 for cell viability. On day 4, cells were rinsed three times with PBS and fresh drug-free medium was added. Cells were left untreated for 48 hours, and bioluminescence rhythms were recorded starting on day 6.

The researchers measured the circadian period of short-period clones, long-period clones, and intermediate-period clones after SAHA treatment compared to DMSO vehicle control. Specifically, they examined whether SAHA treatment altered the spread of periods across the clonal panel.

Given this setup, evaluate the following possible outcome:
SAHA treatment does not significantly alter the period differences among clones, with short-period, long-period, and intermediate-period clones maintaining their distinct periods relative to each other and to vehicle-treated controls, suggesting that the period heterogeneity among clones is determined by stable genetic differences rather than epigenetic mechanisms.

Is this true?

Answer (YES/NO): NO